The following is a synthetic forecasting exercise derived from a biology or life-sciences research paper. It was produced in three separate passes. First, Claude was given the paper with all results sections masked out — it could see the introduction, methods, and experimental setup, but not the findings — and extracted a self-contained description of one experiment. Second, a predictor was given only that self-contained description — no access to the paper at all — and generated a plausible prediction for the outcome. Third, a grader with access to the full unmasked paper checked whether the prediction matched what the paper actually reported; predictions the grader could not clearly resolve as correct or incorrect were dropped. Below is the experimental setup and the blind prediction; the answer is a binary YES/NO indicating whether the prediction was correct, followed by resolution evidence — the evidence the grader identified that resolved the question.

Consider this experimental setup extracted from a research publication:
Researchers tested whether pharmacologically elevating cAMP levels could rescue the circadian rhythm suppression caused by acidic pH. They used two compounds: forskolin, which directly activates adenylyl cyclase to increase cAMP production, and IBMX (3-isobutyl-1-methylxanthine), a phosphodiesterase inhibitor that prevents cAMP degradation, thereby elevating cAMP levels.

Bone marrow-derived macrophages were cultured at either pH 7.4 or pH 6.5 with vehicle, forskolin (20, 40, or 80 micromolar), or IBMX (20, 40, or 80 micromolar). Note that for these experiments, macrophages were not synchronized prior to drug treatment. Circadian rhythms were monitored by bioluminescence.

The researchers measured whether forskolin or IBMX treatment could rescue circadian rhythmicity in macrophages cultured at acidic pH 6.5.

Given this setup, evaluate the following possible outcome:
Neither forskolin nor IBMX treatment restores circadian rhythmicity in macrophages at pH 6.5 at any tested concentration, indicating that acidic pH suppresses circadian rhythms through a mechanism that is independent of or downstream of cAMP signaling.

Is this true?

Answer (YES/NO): NO